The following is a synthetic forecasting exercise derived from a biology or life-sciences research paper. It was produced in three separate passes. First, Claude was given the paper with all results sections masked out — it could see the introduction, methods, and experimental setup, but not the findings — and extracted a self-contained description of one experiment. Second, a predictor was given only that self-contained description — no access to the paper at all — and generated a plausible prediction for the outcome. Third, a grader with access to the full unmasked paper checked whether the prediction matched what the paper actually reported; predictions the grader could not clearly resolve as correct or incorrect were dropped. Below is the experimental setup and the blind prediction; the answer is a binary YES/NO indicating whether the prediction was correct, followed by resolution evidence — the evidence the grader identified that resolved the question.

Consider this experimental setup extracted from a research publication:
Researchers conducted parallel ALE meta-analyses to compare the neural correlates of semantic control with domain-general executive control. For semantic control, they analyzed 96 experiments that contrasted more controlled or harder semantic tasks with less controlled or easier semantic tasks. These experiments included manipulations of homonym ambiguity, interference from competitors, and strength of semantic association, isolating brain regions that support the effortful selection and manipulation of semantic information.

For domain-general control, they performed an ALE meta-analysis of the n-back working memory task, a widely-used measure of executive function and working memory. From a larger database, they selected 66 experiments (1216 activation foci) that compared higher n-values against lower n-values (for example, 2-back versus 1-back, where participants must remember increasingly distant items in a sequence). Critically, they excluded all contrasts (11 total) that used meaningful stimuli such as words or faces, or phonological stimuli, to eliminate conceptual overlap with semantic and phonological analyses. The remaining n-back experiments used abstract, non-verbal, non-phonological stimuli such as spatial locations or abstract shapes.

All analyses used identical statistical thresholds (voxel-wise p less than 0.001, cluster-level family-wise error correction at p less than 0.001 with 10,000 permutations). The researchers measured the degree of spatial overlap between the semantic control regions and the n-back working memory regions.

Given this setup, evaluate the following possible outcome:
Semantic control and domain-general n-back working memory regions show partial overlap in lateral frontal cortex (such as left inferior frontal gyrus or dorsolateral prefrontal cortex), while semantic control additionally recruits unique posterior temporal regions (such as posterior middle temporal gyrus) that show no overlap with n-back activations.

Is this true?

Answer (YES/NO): YES